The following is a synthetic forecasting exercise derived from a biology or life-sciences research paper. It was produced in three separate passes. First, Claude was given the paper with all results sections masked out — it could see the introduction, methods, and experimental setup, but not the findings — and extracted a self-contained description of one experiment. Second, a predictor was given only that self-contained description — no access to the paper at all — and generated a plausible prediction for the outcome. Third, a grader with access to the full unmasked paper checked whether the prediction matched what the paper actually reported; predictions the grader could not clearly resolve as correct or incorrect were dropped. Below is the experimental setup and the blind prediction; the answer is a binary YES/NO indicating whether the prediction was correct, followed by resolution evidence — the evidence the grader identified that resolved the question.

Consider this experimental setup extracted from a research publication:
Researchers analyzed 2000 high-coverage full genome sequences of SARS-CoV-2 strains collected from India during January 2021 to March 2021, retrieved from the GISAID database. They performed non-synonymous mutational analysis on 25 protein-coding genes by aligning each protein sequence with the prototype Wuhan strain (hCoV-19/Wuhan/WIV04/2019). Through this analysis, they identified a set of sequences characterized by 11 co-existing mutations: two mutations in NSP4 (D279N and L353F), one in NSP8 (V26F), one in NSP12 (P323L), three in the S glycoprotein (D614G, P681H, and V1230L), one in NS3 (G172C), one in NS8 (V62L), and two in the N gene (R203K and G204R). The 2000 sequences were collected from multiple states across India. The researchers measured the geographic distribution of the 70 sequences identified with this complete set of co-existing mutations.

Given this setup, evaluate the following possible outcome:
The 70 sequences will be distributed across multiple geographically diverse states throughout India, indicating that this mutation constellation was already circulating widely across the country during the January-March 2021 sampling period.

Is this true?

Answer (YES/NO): NO